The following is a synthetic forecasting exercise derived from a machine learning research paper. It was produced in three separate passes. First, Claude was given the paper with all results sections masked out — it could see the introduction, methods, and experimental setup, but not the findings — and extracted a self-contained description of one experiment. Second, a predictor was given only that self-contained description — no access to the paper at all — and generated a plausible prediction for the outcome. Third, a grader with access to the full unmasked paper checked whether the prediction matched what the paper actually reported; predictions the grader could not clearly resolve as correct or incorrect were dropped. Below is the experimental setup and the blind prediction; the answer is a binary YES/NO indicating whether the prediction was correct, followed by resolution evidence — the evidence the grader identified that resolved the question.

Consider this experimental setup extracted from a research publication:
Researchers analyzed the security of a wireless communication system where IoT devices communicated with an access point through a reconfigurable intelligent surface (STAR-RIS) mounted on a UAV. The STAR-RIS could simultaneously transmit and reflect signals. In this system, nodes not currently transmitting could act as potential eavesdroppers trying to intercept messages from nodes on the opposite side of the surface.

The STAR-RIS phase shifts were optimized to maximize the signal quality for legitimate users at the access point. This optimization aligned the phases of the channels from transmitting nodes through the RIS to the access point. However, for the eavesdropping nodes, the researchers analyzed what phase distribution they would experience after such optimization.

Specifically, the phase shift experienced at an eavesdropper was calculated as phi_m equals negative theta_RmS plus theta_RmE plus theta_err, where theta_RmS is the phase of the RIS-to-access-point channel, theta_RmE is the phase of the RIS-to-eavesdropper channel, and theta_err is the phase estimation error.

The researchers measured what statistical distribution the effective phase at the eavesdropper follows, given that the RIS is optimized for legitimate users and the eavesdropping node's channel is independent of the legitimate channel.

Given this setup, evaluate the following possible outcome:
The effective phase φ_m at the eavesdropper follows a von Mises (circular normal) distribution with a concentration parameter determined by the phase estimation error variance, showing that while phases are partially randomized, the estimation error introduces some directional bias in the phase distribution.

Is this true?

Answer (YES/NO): NO